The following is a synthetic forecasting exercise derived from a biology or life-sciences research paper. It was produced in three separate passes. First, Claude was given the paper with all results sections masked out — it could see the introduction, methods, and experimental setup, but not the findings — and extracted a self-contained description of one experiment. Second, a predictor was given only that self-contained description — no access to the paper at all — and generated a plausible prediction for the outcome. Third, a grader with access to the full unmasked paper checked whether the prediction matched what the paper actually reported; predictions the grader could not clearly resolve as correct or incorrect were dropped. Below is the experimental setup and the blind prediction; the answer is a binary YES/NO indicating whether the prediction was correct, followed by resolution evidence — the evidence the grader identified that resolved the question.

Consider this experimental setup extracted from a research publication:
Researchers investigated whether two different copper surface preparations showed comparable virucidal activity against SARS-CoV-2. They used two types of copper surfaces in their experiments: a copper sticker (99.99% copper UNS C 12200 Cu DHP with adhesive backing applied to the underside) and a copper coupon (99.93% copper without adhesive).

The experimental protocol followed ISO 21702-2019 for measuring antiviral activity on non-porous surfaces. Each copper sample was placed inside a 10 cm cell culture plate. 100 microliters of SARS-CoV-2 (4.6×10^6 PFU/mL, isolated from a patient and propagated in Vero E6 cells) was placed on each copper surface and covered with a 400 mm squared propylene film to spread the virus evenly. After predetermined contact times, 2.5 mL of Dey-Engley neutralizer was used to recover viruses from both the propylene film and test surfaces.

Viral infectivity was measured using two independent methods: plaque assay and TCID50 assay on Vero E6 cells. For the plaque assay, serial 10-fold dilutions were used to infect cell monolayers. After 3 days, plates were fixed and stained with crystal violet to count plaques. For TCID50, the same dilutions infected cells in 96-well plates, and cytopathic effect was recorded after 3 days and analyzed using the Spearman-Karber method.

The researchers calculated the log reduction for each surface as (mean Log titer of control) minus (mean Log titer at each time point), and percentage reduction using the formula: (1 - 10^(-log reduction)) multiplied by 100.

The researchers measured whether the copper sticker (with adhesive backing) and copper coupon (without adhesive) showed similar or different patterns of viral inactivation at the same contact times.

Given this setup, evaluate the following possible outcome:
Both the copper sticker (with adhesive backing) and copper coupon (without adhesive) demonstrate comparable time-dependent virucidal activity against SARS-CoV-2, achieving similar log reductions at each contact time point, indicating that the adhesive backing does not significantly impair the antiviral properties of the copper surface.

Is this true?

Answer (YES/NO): NO